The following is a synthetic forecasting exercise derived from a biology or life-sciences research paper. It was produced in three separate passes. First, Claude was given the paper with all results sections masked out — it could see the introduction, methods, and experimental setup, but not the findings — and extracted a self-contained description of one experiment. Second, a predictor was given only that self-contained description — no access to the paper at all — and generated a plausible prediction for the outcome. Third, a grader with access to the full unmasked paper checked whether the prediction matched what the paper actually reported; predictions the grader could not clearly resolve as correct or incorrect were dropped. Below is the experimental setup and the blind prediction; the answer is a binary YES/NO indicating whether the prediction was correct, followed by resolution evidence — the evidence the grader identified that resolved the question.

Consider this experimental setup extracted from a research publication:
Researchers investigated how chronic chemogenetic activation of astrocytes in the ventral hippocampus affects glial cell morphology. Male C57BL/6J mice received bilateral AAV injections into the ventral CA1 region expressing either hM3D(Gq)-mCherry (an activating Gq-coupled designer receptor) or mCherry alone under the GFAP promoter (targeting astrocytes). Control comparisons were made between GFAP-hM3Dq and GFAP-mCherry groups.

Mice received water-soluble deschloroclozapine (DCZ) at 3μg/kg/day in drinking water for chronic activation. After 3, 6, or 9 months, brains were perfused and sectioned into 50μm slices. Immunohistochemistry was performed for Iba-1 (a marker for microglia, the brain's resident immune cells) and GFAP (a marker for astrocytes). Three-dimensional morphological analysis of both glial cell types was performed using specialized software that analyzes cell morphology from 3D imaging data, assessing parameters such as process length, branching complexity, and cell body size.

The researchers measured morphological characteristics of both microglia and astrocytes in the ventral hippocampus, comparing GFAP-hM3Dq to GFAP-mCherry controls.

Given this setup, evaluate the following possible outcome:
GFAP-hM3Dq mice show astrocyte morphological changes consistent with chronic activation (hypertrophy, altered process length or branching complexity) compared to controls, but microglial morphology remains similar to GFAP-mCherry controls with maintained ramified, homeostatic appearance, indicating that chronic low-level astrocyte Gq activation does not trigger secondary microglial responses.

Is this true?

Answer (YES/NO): NO